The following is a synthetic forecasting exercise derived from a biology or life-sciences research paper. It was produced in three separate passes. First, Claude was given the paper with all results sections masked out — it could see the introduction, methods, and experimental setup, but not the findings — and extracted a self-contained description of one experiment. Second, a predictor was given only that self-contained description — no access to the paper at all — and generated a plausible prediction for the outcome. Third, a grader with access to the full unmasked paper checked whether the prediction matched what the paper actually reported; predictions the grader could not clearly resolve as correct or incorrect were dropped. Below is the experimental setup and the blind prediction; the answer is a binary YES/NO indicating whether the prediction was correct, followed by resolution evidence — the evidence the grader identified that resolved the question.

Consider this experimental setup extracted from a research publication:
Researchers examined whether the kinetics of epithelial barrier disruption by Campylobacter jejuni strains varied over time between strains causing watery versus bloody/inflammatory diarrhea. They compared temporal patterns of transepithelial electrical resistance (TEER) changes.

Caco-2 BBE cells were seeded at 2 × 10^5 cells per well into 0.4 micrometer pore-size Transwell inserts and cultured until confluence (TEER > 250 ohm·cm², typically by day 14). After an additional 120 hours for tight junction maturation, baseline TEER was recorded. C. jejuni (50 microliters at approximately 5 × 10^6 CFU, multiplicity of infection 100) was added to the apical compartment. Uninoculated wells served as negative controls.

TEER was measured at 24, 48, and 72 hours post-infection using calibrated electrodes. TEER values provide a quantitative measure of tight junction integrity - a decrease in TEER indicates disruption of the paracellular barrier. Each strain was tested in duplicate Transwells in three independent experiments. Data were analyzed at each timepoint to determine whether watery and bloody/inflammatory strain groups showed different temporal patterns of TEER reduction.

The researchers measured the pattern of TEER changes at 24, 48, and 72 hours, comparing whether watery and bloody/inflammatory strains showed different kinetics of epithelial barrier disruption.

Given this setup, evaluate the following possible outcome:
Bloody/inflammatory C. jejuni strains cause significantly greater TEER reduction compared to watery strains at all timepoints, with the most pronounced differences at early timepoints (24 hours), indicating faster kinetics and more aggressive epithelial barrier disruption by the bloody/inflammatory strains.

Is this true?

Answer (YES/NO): NO